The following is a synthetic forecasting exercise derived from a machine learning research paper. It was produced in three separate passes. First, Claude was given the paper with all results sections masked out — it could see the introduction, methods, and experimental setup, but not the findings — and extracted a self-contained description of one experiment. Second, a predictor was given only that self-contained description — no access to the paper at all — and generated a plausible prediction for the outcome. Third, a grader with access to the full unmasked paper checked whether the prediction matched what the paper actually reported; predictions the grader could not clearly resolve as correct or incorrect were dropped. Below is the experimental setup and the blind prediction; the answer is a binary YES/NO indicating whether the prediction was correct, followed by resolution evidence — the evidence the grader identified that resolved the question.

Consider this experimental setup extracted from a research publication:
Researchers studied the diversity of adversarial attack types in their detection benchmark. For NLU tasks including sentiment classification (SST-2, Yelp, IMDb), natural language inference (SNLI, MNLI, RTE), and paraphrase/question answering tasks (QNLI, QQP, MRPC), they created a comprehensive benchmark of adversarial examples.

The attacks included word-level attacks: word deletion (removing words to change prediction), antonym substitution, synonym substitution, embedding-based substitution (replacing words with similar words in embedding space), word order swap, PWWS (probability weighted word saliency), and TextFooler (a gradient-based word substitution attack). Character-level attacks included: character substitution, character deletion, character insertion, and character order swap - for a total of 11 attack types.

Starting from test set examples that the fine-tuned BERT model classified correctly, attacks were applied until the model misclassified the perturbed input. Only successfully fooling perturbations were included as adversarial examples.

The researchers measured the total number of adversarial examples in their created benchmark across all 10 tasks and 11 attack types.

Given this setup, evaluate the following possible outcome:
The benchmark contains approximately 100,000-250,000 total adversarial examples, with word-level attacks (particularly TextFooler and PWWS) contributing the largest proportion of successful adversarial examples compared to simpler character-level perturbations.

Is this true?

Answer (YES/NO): NO